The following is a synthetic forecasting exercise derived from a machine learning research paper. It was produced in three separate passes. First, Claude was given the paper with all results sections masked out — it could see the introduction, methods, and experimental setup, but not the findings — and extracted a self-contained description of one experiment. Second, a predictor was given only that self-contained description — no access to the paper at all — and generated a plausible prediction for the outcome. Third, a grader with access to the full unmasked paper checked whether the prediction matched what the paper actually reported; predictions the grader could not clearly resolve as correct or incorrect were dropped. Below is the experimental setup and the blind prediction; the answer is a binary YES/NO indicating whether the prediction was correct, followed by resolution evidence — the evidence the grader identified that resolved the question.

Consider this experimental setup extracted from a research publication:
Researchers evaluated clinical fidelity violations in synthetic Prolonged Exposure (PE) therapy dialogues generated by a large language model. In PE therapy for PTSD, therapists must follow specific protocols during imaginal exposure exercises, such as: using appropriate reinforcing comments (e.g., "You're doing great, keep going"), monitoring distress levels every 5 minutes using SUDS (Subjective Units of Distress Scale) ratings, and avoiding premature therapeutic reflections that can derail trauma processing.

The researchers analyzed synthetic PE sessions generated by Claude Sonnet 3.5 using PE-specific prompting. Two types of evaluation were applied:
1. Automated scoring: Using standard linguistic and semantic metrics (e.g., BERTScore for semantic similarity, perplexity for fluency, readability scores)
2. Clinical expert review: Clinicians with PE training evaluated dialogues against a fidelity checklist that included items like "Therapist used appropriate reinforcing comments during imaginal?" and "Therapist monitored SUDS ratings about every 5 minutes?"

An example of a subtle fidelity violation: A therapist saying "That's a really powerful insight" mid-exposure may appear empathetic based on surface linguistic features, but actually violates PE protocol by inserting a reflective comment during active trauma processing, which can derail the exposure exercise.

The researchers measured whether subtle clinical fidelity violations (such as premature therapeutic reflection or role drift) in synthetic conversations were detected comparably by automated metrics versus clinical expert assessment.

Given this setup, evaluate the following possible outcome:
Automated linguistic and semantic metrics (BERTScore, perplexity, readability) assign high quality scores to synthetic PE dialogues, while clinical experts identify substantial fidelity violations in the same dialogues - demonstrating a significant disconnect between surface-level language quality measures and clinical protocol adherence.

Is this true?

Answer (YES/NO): YES